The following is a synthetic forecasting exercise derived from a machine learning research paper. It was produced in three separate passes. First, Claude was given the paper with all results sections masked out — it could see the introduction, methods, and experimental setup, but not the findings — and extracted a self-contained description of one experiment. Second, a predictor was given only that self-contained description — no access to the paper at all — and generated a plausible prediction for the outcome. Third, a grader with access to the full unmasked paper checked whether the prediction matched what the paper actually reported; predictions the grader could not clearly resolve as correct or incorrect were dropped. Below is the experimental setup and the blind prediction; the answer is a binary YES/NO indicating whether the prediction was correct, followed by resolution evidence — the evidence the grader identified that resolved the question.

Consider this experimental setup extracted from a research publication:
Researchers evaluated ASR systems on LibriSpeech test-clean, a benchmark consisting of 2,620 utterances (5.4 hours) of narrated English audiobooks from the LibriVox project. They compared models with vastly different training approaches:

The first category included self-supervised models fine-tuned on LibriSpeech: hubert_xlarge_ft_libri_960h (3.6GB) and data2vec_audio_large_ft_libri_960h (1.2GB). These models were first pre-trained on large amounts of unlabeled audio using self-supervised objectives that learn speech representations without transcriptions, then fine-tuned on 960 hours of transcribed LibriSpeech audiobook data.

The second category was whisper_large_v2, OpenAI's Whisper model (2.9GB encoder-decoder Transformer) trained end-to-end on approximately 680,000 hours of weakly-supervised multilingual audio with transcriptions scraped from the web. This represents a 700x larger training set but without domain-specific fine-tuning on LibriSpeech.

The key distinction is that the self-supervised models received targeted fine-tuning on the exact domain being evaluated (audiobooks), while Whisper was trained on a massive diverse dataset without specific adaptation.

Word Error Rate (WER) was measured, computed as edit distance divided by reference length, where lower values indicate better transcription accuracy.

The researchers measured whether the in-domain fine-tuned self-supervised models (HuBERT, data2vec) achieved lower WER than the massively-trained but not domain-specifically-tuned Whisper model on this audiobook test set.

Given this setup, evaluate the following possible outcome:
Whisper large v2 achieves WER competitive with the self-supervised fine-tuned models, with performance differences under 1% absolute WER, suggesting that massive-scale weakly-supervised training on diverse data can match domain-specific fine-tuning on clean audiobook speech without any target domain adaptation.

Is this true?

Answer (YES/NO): YES